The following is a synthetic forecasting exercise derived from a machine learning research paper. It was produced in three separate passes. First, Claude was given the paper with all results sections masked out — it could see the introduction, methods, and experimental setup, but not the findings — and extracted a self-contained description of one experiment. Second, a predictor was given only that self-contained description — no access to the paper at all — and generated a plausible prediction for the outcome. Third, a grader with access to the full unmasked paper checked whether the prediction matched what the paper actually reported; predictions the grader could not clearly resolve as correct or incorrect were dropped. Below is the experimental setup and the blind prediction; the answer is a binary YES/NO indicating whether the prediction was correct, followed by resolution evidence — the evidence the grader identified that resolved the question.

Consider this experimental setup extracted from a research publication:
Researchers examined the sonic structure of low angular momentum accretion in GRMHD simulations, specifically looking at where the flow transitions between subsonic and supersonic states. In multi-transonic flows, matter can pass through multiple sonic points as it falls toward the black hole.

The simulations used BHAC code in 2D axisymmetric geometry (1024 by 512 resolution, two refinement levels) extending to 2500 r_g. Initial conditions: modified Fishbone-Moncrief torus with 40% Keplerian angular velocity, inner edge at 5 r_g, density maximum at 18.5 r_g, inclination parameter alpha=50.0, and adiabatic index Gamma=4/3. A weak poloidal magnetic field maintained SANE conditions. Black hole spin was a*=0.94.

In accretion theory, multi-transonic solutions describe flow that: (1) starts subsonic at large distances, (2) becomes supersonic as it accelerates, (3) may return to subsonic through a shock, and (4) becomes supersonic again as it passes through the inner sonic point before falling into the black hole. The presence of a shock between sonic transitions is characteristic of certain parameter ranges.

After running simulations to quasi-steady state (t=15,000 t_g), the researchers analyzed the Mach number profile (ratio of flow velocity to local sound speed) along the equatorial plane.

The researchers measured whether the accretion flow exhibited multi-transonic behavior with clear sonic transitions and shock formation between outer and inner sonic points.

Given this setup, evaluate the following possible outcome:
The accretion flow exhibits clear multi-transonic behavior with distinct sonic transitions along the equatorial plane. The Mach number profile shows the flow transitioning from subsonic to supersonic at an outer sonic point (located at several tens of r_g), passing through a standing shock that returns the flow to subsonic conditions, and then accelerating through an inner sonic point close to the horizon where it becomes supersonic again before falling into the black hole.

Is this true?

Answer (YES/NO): YES